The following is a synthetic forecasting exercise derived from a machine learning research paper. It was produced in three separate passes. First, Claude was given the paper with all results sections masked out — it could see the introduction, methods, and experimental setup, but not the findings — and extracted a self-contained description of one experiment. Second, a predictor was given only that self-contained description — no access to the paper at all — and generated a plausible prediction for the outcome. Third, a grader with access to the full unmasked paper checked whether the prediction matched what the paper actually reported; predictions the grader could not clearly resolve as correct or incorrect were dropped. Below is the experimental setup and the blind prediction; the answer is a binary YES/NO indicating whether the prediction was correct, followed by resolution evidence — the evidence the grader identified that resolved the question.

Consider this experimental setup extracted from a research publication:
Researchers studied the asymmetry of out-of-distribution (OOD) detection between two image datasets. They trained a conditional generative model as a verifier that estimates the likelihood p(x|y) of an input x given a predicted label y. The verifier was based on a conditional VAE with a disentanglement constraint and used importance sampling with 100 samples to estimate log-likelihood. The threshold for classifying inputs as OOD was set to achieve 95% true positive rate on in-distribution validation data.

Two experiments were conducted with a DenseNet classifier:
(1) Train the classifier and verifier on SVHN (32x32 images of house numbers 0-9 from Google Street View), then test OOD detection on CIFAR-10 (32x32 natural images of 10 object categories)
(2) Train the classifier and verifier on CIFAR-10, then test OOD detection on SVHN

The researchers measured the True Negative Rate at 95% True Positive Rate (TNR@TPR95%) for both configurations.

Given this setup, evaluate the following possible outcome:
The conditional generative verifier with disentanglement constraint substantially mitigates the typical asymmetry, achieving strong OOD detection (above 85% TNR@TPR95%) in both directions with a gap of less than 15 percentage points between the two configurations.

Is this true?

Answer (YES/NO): YES